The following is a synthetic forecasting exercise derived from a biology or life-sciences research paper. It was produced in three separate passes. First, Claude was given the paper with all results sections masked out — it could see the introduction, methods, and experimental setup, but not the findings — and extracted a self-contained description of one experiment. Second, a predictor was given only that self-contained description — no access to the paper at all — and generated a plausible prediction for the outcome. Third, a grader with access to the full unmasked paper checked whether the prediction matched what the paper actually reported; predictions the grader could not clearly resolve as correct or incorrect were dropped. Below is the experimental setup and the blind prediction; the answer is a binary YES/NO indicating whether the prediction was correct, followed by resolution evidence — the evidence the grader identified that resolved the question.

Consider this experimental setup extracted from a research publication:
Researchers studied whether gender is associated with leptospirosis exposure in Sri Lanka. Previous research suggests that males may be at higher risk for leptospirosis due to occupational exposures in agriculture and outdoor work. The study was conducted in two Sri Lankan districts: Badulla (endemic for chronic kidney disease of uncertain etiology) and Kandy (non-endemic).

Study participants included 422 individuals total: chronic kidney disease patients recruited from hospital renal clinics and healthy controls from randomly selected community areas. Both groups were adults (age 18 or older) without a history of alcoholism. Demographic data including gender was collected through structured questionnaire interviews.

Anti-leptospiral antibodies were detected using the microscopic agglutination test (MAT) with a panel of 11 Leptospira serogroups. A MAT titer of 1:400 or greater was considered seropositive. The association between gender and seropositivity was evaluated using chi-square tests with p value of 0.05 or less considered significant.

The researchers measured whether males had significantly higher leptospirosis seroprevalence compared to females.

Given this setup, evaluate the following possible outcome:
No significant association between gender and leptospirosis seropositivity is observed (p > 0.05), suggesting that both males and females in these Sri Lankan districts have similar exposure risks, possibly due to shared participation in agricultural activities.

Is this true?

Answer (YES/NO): YES